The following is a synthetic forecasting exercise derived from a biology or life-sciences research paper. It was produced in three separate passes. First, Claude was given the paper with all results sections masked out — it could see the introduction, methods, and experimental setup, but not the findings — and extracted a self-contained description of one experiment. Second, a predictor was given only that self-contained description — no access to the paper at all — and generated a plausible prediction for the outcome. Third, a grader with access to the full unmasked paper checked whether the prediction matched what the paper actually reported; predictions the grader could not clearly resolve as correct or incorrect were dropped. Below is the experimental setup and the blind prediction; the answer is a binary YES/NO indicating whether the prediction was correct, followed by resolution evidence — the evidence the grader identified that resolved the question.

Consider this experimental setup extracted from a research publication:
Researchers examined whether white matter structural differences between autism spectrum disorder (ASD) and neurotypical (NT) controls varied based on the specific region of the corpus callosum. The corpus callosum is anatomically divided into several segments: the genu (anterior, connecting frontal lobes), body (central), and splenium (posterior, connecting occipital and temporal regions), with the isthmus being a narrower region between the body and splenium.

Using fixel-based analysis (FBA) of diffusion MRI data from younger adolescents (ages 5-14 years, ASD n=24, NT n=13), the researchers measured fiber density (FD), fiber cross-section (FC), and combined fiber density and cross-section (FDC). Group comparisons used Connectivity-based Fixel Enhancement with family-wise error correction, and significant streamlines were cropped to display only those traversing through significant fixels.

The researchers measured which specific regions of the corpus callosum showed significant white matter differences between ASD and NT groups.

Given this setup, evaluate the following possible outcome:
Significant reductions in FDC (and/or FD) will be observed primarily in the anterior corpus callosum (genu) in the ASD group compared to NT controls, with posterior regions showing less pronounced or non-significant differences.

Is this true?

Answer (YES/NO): NO